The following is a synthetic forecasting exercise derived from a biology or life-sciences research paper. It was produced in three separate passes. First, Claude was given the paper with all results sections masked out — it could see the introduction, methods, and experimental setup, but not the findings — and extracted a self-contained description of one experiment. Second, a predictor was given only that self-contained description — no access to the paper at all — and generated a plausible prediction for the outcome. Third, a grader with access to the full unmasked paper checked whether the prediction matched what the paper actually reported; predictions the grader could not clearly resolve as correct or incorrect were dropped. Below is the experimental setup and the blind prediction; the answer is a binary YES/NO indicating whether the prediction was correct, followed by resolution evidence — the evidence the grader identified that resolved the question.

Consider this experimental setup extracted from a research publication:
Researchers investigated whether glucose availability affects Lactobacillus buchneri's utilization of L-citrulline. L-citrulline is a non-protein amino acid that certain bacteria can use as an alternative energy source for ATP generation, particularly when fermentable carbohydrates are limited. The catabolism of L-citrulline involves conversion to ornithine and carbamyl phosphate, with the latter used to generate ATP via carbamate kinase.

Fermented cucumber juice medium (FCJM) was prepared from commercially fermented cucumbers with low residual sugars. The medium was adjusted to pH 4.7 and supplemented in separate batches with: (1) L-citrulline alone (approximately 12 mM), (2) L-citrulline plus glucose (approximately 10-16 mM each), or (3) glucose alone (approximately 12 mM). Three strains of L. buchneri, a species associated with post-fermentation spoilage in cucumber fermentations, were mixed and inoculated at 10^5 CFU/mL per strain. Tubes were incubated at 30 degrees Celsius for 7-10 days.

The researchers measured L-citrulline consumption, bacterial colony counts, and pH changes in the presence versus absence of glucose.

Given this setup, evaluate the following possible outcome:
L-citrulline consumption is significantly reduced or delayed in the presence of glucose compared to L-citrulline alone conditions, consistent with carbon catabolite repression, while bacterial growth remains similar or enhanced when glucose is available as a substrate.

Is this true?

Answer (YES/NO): NO